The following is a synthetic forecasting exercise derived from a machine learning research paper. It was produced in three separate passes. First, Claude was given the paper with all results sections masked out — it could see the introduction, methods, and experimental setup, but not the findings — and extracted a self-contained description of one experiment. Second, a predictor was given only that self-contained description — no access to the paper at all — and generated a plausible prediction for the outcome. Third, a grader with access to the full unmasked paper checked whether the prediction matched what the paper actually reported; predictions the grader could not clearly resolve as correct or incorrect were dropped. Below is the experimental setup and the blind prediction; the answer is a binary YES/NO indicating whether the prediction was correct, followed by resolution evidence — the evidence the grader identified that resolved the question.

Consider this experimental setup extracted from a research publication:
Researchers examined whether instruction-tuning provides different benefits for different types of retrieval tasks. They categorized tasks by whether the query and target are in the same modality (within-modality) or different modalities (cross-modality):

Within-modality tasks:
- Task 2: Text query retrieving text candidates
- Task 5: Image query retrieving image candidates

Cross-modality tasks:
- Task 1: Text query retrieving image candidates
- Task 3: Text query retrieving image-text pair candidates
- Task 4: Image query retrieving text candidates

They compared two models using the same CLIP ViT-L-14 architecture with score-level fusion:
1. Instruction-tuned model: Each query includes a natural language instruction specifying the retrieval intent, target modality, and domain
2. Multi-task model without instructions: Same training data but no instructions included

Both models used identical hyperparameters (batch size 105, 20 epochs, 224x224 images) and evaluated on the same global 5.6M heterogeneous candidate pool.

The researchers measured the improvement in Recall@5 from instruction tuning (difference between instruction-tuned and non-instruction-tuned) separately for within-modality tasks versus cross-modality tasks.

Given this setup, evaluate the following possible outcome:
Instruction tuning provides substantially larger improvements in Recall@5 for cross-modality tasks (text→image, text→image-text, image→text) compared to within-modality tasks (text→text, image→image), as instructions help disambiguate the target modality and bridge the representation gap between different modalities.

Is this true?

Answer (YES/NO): YES